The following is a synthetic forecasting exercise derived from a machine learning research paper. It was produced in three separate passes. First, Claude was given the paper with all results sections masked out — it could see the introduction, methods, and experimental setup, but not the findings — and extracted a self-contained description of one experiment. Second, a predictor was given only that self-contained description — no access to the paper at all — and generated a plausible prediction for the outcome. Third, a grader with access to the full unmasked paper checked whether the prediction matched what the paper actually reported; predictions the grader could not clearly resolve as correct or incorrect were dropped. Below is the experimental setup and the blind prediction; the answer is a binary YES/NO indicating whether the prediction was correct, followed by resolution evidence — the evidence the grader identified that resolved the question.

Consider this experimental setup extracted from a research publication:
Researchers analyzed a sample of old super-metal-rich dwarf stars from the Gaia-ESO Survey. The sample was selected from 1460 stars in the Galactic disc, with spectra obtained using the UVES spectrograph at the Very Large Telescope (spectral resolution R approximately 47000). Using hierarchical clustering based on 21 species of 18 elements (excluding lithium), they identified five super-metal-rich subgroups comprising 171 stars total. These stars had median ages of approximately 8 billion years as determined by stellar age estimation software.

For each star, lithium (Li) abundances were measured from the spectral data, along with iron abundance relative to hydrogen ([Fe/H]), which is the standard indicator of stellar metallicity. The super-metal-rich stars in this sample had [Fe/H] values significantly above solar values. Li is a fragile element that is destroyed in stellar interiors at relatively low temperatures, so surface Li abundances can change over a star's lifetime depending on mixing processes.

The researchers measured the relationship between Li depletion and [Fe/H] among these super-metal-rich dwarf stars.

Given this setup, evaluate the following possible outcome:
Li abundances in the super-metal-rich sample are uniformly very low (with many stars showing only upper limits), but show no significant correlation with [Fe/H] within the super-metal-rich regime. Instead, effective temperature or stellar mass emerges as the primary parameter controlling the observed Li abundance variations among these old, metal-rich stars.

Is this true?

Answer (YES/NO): NO